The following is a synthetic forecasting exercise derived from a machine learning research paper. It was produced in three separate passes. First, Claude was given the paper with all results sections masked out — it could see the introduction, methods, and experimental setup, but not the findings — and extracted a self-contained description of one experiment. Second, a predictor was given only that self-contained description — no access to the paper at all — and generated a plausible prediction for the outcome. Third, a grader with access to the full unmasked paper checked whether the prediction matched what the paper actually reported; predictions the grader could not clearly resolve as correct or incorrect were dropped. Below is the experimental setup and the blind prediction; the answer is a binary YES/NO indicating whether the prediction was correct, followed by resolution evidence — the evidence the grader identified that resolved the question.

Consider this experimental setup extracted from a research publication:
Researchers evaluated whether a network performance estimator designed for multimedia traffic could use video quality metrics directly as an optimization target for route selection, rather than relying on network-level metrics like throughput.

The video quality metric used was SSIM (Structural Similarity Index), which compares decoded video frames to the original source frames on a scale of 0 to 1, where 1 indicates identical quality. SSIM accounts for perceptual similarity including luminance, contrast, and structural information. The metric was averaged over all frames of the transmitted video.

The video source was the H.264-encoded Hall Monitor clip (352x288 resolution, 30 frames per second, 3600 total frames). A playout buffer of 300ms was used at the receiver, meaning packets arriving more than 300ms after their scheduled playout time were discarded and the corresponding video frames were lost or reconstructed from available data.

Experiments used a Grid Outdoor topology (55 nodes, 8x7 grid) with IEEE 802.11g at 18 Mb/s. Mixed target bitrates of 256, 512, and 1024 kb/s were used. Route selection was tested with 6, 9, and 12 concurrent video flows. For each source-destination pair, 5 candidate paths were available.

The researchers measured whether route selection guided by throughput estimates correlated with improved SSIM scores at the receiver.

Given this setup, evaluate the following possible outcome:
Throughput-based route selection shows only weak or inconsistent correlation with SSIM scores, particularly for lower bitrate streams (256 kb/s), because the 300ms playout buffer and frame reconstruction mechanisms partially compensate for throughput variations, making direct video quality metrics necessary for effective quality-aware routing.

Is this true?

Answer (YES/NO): NO